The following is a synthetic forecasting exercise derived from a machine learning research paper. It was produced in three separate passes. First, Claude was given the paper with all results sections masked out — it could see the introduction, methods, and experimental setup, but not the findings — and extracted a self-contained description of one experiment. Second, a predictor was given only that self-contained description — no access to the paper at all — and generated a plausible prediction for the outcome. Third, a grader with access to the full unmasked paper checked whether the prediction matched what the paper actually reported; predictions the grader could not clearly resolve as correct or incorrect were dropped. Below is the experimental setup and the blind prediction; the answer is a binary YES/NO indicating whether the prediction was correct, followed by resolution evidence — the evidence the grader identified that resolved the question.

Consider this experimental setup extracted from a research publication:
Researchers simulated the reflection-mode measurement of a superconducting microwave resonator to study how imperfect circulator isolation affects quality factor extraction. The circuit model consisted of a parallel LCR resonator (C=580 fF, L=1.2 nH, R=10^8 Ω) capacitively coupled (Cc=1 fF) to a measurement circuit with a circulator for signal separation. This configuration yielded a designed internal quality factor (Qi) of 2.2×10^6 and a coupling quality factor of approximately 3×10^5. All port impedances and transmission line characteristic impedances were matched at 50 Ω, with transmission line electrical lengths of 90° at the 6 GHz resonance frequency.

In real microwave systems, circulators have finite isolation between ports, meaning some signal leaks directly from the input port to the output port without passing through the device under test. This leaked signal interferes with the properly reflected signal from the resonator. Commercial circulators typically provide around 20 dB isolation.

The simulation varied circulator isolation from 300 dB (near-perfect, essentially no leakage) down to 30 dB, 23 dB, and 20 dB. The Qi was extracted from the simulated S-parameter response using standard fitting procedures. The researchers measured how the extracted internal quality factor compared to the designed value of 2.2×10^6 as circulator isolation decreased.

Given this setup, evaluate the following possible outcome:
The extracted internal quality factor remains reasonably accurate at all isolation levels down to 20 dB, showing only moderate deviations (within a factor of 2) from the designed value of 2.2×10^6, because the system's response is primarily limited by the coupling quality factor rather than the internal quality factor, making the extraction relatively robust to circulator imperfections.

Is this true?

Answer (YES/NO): NO